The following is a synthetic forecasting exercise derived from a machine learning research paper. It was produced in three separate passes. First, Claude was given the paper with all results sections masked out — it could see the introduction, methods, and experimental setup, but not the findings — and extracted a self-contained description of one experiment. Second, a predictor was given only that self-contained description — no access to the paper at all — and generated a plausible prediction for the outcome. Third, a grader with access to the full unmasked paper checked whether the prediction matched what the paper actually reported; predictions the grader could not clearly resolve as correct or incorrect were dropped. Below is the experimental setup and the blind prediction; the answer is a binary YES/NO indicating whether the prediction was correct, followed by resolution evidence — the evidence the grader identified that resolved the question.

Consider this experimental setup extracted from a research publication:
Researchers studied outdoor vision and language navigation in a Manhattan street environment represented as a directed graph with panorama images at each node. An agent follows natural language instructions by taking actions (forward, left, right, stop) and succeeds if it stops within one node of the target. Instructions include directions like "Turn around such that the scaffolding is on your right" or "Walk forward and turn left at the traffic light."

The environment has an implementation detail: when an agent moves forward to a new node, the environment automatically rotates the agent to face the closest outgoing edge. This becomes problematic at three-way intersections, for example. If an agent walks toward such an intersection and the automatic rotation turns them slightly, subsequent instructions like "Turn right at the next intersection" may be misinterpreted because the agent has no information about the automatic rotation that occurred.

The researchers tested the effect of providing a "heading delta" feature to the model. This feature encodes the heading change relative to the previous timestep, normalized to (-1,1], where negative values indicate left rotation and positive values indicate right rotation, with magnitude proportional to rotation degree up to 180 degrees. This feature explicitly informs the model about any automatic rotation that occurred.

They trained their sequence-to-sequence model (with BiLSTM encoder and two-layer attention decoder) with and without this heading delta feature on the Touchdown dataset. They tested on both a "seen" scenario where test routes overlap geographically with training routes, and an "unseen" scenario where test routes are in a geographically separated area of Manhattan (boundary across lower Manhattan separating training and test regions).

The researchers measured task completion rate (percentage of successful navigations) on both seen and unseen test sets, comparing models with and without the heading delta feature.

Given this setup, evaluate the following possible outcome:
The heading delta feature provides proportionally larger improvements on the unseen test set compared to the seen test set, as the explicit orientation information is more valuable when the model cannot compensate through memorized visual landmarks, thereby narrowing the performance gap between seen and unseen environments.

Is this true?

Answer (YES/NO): NO